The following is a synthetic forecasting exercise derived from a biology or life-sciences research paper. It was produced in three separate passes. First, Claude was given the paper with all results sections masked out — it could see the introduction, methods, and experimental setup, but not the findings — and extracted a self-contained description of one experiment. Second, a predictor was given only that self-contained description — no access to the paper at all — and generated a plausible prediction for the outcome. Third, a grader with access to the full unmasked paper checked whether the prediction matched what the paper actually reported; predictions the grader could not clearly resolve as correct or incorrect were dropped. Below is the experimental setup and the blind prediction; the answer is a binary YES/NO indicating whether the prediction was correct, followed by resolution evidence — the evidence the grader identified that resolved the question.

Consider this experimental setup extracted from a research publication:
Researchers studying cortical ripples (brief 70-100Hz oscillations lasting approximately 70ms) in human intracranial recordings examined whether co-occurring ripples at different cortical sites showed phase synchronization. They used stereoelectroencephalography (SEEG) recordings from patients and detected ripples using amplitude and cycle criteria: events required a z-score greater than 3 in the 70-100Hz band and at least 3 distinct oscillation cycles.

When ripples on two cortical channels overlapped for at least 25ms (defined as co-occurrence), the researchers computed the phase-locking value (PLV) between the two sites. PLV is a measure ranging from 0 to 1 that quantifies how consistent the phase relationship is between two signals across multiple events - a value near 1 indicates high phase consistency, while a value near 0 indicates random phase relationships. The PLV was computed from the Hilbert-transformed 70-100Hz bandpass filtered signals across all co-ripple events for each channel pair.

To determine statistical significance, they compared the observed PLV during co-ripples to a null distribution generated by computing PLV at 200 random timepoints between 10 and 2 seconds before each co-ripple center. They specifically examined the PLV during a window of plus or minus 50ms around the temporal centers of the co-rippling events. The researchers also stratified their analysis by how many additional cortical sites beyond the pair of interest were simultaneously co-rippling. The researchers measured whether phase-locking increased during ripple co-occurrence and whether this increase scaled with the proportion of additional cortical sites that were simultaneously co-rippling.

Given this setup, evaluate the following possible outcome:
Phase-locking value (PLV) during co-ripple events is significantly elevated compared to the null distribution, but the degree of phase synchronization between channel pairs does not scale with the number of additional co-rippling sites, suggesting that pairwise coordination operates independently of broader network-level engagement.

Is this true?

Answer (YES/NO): NO